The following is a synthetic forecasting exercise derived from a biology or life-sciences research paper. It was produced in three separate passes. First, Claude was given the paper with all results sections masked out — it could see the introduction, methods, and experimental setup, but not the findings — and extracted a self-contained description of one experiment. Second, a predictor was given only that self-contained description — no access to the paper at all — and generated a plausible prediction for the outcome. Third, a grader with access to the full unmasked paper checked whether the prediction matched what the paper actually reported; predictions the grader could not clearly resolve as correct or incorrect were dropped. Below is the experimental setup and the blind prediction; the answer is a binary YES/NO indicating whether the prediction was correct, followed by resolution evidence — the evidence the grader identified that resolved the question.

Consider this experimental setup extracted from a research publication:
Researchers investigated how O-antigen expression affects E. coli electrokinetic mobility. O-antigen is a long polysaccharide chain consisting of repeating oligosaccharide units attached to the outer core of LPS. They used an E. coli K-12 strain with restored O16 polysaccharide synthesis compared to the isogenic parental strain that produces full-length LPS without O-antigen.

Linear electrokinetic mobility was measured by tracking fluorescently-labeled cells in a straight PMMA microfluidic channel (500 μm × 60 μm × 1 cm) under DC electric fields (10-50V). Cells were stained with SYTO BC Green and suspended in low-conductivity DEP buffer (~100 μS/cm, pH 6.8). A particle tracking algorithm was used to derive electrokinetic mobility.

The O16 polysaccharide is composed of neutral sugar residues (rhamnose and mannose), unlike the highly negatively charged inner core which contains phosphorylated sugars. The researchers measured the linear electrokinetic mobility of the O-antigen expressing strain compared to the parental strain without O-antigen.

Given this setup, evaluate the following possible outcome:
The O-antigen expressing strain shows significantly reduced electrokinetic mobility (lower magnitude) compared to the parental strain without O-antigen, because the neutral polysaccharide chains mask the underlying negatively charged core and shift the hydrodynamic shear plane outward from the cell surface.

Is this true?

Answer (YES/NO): YES